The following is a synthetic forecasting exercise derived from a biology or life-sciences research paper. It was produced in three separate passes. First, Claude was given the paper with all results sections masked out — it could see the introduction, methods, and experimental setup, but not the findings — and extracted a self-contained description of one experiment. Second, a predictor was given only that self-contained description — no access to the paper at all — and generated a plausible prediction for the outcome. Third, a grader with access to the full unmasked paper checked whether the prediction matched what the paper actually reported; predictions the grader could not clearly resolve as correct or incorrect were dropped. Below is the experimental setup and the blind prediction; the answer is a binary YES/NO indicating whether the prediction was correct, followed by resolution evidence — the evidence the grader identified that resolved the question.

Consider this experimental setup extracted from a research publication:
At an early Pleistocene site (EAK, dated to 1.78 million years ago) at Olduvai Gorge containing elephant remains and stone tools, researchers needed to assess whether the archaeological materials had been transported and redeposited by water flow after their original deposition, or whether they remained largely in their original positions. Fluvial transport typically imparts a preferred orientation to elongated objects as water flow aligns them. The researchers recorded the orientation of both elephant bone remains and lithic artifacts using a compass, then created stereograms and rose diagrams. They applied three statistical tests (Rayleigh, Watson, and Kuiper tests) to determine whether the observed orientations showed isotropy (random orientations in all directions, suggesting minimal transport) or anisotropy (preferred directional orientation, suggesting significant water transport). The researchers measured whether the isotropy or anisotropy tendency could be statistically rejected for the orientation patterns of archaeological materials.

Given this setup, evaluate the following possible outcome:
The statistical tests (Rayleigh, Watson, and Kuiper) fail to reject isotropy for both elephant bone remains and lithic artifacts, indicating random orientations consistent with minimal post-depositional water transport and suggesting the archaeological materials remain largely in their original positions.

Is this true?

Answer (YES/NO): YES